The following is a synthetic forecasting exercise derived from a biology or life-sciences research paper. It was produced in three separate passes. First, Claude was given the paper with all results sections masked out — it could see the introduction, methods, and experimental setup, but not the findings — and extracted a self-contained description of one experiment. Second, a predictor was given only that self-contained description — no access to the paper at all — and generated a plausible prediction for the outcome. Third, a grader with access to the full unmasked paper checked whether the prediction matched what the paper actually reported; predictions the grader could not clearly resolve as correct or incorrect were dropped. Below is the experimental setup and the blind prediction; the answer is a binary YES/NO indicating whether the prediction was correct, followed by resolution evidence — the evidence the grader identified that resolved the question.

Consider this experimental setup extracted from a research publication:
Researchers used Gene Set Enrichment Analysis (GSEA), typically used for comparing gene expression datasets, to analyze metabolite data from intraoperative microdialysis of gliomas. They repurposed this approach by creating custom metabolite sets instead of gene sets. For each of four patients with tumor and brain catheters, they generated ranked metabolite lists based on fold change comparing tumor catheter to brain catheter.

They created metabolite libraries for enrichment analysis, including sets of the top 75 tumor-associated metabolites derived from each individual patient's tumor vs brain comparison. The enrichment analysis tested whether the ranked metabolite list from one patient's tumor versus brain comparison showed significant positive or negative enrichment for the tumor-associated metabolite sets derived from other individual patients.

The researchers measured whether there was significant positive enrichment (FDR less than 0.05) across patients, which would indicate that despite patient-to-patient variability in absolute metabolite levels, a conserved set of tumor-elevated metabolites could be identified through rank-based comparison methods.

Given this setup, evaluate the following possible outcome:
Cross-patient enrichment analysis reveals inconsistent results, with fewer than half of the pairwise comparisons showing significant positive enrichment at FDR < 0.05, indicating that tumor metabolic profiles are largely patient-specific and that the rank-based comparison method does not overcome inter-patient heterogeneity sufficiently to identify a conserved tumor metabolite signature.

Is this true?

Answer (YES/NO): NO